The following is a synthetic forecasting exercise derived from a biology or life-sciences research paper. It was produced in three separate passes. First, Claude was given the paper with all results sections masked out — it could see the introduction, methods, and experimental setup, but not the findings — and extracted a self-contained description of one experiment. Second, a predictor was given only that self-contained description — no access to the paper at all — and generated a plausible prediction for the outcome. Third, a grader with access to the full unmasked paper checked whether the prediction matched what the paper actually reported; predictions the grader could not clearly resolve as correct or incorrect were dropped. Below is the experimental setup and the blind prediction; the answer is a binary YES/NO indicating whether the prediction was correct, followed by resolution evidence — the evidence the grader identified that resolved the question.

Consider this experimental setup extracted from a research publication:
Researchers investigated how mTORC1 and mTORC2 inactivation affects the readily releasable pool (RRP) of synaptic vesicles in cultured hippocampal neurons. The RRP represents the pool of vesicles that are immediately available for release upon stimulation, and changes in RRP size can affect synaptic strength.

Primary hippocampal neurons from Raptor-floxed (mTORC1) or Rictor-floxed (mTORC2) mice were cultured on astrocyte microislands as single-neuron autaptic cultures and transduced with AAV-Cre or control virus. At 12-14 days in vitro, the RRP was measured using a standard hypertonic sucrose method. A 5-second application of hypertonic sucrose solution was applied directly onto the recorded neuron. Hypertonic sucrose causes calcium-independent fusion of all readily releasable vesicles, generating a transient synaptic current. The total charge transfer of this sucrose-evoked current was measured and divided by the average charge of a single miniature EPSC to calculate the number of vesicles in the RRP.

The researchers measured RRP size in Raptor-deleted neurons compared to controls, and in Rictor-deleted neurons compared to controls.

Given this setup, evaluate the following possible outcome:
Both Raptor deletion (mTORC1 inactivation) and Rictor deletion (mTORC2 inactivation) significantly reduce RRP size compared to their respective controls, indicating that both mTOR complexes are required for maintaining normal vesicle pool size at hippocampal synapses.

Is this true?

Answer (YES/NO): YES